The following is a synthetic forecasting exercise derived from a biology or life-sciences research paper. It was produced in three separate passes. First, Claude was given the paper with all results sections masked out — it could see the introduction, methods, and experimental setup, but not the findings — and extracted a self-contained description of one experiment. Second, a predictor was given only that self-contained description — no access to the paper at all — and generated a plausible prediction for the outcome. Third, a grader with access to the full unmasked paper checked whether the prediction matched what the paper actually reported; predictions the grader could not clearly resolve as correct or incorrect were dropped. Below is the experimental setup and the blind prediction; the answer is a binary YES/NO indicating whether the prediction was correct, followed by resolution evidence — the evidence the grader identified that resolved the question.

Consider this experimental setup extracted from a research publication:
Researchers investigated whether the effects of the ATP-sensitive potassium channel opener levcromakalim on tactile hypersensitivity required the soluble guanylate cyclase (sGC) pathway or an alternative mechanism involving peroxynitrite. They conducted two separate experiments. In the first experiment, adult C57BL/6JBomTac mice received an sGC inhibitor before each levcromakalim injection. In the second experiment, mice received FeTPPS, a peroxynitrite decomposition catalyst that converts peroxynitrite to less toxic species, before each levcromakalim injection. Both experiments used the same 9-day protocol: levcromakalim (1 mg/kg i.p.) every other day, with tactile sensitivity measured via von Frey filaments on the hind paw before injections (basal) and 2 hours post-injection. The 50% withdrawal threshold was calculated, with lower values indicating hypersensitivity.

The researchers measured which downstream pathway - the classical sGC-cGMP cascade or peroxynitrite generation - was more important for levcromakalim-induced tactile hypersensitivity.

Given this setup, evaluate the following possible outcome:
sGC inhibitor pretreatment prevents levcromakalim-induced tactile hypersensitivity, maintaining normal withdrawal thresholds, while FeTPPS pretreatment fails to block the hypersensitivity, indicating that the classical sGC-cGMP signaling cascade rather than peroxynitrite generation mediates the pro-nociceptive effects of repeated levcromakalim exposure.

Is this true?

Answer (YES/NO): NO